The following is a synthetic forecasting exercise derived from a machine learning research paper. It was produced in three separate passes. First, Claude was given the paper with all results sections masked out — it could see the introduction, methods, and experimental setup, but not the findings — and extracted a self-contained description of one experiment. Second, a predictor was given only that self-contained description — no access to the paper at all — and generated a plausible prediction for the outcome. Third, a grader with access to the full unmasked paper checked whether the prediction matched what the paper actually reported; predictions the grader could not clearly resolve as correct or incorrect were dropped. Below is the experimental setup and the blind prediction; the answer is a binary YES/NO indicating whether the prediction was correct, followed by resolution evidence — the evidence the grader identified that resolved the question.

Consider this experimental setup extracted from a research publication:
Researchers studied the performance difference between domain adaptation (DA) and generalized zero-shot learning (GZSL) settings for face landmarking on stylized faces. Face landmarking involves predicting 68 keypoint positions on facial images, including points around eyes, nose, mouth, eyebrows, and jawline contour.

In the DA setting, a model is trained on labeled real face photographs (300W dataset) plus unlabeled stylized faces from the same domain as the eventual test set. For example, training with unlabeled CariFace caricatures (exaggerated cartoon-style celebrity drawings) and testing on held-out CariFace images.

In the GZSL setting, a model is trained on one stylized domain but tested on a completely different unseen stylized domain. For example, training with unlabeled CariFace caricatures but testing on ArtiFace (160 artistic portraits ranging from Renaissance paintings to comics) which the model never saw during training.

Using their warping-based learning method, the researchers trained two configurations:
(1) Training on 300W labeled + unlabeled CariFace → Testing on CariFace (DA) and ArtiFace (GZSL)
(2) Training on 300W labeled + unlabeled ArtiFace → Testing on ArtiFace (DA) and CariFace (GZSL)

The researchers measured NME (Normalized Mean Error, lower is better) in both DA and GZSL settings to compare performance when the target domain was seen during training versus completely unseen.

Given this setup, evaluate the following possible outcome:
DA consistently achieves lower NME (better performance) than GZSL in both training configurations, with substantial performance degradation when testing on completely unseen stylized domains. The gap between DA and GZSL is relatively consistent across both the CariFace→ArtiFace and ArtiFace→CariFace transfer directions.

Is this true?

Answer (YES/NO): NO